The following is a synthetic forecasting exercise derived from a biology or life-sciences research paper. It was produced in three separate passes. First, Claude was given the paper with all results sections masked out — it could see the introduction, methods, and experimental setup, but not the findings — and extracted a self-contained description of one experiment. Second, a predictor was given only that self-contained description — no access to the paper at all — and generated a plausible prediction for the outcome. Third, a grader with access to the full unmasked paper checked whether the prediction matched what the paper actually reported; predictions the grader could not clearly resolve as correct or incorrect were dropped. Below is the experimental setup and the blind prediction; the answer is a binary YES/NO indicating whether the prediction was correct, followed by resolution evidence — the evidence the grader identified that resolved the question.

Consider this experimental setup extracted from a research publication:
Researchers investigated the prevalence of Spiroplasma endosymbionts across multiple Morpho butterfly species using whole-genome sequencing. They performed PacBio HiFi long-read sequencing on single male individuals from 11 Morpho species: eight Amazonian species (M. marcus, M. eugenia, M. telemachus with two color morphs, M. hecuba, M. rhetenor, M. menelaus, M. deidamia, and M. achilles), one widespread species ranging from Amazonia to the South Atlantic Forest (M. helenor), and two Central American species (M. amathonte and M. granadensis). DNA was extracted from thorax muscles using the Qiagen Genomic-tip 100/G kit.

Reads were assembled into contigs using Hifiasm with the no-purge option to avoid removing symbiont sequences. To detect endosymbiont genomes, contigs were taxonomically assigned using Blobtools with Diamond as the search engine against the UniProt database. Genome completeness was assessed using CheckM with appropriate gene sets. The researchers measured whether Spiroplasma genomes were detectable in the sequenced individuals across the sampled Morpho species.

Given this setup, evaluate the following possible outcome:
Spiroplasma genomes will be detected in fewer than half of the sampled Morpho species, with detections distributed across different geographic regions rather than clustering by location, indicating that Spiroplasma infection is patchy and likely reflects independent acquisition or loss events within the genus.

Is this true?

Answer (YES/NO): YES